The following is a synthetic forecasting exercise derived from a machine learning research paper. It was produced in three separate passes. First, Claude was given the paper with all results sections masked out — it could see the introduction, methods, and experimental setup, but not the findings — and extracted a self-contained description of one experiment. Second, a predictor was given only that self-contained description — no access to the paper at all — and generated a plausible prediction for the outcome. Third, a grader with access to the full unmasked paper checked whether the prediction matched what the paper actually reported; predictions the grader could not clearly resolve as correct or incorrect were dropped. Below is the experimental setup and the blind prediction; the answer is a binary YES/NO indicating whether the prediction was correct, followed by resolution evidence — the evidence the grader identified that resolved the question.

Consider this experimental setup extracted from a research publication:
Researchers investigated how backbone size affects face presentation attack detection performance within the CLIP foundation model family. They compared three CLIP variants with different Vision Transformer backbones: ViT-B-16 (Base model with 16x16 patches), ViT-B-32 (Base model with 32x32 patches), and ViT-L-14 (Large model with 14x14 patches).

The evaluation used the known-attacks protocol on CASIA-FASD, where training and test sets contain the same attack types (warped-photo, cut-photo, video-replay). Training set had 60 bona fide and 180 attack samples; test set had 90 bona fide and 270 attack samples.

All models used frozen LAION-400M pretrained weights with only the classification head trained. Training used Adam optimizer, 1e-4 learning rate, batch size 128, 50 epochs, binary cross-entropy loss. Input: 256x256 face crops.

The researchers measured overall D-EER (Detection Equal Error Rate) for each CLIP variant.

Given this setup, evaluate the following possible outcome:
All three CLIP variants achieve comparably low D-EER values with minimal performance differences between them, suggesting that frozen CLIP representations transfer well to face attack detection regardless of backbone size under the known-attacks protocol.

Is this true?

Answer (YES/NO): YES